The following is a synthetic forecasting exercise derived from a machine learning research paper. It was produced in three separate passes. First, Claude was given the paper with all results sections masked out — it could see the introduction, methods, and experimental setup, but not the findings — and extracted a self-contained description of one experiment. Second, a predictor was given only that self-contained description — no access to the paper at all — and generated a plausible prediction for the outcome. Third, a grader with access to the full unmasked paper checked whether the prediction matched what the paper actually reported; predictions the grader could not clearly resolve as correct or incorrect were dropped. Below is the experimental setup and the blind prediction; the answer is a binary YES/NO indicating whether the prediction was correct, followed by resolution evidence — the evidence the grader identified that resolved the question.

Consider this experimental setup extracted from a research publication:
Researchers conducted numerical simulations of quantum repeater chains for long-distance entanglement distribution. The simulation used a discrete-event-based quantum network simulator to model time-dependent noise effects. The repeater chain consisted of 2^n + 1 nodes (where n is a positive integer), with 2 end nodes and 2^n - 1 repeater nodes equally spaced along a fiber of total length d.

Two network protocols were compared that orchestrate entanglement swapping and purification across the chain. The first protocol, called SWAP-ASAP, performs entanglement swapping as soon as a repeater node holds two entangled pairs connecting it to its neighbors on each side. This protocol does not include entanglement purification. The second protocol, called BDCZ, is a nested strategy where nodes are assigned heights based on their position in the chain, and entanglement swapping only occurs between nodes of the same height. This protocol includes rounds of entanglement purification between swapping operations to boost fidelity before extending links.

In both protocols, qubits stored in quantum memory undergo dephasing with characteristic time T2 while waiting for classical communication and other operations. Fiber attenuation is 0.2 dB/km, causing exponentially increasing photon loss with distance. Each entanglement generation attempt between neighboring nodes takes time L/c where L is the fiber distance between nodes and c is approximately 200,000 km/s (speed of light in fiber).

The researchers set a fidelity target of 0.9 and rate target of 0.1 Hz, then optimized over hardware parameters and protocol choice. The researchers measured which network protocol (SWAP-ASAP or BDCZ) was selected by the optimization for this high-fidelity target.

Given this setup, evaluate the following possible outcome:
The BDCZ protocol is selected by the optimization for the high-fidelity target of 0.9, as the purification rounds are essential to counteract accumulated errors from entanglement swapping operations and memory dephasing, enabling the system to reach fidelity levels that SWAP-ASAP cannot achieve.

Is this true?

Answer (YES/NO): NO